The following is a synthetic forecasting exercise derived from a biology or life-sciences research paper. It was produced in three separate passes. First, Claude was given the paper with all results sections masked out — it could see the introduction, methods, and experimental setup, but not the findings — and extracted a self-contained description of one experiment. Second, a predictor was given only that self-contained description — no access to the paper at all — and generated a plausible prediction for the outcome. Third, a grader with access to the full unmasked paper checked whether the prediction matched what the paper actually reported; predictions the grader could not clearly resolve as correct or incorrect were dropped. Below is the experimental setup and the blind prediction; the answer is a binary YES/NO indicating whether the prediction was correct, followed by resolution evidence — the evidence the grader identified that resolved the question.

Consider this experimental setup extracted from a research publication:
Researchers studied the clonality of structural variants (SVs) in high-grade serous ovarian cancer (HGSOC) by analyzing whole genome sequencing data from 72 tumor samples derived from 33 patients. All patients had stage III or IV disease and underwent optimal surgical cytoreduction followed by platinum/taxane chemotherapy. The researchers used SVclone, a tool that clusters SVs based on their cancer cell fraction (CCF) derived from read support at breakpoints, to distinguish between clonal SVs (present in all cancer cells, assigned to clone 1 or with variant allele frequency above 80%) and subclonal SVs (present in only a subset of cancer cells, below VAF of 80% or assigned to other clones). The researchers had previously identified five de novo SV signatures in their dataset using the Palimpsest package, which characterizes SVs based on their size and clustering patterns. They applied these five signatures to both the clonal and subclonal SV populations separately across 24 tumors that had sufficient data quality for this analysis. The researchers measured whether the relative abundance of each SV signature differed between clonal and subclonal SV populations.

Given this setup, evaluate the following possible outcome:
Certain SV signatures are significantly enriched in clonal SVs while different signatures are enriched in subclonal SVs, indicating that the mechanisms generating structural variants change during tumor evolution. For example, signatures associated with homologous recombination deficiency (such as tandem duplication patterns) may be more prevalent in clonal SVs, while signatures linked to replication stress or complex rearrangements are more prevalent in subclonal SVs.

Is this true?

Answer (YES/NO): NO